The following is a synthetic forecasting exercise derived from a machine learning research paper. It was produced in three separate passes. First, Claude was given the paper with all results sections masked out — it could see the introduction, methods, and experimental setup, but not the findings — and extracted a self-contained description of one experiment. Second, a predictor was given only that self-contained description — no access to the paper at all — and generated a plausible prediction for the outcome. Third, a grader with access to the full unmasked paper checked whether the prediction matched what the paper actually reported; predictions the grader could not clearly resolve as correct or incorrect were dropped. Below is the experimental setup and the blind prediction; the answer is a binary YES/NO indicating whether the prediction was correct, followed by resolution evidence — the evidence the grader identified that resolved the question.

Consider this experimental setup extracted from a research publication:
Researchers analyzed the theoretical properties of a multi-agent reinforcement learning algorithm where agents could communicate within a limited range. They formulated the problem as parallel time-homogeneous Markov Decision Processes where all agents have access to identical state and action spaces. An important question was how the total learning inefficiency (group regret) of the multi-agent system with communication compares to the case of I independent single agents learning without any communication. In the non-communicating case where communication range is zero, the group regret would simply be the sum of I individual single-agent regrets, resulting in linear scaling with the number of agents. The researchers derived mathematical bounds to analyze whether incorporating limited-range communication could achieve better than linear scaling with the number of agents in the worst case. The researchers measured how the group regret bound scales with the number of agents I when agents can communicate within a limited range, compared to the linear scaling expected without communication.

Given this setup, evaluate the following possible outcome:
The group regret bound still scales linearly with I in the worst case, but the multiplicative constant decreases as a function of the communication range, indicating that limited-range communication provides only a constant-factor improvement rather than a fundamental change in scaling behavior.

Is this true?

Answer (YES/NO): NO